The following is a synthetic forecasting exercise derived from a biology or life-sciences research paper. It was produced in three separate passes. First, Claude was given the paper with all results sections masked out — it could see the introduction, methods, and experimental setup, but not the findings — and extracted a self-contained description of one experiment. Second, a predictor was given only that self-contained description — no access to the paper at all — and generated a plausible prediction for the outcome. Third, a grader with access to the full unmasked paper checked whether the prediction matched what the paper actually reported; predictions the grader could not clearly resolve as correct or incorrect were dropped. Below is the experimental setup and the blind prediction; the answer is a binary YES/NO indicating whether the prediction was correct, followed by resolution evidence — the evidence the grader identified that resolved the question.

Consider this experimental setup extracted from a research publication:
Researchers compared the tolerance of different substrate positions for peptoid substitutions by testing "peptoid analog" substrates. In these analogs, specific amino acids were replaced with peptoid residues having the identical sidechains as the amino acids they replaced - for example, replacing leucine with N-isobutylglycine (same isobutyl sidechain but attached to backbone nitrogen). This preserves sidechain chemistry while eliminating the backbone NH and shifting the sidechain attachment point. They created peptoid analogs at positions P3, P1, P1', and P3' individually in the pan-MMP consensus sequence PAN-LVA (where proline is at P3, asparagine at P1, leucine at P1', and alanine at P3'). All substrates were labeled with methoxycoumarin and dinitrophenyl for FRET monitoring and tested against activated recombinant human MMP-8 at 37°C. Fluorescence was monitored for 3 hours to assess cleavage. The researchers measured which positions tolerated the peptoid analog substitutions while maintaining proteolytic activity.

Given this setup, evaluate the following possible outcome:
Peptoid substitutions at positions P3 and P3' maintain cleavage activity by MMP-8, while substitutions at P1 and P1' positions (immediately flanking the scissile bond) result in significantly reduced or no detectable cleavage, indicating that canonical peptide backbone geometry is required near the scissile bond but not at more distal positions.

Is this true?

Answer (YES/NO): NO